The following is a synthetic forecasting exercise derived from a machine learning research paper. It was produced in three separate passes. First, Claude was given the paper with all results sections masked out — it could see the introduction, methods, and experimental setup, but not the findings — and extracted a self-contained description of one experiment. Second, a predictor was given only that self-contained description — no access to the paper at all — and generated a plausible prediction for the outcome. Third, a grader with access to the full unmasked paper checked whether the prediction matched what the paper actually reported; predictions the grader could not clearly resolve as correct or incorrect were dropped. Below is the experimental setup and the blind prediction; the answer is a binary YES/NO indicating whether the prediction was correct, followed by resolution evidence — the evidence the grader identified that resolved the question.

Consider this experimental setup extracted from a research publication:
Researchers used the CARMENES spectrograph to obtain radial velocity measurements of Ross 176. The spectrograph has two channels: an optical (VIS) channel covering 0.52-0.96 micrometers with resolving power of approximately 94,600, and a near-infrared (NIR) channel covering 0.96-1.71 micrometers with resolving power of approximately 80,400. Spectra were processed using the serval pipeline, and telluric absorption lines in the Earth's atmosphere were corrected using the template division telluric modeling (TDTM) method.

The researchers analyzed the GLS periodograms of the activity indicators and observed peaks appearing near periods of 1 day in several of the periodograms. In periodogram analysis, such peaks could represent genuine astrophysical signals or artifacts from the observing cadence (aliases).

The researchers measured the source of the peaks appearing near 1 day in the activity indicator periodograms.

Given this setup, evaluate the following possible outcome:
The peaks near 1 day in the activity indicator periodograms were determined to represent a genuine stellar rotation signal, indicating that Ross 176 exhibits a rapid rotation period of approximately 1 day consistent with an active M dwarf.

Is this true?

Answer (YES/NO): NO